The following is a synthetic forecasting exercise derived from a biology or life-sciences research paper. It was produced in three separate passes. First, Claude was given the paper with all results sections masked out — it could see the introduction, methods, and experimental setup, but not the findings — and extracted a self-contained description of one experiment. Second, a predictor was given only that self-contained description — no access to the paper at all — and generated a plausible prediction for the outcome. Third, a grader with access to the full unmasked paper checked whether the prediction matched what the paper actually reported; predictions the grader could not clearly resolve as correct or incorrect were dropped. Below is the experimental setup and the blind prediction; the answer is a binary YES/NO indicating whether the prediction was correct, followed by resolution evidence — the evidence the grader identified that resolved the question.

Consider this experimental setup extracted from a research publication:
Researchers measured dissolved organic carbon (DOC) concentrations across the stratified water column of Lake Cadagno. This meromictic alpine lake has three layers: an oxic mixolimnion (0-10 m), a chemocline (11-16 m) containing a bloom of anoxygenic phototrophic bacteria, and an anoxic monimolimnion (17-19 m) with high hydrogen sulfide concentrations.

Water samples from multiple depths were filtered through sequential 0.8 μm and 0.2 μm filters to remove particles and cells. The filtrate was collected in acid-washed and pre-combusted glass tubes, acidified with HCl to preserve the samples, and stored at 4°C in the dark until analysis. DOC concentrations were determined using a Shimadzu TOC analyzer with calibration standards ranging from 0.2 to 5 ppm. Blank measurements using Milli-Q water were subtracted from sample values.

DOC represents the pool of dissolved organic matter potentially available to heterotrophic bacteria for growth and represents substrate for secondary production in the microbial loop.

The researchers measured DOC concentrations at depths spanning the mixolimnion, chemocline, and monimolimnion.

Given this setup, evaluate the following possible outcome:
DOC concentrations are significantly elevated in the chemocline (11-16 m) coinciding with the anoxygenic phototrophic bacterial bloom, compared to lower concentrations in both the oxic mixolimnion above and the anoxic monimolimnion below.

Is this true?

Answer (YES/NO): YES